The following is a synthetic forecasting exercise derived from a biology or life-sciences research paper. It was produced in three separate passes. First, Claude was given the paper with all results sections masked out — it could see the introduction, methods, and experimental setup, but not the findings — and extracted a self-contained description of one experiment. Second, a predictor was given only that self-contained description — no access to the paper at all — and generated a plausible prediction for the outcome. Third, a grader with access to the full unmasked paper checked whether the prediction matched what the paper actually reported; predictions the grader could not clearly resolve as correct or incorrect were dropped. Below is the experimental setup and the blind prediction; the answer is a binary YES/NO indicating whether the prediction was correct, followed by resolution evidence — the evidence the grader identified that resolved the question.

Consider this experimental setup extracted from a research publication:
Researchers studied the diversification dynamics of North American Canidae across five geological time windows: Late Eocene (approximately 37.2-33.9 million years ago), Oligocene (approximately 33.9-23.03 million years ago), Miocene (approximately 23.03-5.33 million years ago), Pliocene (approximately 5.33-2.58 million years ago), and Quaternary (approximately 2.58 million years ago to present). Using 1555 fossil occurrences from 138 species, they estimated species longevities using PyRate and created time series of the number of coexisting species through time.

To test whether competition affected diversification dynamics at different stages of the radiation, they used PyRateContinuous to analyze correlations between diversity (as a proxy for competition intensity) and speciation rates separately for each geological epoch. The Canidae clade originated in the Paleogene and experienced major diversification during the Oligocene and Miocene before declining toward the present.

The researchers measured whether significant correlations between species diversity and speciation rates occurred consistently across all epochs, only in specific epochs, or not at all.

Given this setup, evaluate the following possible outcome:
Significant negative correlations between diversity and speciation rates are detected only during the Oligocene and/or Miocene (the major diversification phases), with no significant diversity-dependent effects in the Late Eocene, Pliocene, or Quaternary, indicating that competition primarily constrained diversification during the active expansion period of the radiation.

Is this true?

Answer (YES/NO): NO